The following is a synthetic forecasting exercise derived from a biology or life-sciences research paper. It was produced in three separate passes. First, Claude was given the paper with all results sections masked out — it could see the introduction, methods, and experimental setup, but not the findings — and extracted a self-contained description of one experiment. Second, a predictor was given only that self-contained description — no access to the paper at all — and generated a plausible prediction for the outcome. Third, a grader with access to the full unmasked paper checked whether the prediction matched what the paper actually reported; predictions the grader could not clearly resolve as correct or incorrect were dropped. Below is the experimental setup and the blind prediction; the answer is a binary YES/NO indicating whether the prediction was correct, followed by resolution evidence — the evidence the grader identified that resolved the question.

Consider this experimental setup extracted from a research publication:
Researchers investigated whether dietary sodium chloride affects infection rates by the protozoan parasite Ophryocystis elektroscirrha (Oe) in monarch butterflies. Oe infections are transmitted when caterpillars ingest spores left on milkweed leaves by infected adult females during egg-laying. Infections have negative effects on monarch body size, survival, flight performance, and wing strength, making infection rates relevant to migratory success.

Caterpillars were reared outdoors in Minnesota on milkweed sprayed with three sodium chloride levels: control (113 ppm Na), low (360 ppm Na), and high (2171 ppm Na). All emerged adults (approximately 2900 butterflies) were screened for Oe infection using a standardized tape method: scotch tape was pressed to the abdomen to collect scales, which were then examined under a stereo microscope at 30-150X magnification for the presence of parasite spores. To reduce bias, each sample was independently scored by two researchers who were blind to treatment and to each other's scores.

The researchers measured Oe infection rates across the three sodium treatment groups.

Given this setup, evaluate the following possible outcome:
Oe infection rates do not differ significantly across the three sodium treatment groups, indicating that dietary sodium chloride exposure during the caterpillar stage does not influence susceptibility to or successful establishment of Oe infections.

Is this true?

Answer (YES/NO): YES